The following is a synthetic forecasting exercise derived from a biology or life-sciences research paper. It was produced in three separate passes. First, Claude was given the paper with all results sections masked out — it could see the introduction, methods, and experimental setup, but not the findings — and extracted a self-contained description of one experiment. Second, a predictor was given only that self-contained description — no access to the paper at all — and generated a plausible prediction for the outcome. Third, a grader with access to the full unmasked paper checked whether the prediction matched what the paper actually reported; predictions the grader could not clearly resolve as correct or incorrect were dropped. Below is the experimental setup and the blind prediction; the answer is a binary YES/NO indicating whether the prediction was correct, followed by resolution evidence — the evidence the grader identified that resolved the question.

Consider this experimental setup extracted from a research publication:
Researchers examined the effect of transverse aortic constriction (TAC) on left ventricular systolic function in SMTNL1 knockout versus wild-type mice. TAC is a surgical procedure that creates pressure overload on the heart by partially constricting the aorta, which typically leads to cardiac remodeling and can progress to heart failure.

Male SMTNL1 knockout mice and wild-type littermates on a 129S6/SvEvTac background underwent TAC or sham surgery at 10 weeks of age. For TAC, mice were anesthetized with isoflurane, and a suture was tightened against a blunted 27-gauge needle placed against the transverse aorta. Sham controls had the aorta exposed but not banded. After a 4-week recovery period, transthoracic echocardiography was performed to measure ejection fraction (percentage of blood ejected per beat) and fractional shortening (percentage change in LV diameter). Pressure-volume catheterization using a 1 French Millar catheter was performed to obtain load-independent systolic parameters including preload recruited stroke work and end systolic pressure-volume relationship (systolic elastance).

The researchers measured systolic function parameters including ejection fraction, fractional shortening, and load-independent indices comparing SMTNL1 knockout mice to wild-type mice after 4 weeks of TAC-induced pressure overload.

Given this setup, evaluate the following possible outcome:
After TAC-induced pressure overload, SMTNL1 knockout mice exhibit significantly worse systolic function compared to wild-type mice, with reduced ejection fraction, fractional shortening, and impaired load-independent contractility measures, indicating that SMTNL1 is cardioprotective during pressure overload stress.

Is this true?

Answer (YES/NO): NO